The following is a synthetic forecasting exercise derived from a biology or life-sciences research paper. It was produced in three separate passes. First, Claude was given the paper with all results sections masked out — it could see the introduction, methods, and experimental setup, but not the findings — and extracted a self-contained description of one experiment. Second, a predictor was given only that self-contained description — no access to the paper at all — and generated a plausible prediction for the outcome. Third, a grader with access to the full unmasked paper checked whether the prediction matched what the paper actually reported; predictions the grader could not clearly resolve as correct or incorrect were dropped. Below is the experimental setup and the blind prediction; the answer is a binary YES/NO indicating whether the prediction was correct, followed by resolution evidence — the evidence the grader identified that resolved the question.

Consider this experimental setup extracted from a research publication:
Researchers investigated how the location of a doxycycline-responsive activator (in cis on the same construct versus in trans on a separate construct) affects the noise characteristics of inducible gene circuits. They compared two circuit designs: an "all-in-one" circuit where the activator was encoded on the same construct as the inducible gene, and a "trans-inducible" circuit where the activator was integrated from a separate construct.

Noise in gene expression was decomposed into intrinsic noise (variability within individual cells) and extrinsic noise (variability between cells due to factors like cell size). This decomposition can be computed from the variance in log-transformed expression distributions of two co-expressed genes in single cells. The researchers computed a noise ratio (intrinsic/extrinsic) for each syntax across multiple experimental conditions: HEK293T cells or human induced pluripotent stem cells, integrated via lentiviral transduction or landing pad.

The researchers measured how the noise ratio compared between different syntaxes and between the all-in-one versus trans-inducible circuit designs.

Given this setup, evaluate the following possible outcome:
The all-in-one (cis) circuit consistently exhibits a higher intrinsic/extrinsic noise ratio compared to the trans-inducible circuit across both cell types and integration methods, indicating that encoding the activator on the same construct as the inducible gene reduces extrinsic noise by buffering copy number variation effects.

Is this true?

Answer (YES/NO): NO